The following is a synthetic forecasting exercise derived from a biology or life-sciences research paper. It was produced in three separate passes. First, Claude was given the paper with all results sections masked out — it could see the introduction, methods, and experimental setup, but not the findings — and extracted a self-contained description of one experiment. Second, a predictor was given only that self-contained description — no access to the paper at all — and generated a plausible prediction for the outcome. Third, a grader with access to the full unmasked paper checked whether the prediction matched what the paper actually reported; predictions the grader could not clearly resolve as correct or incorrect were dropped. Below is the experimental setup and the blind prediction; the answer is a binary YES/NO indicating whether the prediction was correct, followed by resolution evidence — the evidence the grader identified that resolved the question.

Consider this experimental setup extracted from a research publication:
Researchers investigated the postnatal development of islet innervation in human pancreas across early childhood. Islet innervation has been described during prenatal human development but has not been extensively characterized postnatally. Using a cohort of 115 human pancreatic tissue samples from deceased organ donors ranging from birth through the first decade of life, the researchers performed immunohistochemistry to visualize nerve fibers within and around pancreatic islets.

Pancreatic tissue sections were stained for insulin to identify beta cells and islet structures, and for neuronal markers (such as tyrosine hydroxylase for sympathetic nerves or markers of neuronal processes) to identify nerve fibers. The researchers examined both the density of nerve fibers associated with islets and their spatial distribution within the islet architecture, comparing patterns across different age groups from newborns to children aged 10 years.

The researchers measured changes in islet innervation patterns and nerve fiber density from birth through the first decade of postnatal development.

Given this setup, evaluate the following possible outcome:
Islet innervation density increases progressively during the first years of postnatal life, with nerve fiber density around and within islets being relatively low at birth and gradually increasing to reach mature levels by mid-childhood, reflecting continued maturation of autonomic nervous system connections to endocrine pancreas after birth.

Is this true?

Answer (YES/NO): YES